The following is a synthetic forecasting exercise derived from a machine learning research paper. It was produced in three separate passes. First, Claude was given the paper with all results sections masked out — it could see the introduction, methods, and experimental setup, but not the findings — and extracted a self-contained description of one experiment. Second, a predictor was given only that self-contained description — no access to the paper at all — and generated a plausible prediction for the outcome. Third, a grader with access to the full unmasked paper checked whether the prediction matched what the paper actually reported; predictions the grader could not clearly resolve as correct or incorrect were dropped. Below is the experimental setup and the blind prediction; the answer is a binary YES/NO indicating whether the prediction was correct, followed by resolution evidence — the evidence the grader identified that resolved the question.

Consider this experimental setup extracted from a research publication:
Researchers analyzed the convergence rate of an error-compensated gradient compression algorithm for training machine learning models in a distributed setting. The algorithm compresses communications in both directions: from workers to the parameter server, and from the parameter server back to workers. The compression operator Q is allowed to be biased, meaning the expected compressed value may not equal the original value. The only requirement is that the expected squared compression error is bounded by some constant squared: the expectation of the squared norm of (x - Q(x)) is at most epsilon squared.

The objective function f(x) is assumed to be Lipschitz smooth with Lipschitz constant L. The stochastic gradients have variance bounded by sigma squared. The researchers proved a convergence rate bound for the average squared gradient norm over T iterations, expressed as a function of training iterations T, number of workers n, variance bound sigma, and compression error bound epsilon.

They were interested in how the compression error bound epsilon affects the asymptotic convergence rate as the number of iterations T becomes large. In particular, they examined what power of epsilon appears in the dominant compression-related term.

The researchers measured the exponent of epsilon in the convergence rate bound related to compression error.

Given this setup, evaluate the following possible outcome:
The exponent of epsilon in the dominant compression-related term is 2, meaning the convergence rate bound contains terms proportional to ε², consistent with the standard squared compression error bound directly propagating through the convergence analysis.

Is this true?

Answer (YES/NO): NO